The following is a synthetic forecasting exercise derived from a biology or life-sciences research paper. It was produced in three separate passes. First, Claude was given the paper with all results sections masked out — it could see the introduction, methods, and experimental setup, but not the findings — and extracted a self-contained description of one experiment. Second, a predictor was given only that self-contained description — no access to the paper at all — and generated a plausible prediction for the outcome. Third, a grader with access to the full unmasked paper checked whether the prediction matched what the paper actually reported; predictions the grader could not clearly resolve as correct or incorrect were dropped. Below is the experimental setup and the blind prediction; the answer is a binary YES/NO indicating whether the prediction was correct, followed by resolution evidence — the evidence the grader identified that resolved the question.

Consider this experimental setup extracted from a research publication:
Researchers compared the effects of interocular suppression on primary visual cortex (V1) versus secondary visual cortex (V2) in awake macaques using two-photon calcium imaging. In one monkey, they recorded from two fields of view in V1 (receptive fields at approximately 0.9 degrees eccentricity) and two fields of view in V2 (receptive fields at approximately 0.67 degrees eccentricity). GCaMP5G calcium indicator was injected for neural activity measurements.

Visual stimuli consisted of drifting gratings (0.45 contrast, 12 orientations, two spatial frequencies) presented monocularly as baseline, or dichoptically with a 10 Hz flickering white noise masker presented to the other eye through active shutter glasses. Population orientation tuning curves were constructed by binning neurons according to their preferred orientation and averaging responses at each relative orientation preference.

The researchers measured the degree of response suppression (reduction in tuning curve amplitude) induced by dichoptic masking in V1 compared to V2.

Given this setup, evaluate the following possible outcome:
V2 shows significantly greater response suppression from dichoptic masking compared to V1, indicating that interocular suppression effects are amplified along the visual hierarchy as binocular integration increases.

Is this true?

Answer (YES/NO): NO